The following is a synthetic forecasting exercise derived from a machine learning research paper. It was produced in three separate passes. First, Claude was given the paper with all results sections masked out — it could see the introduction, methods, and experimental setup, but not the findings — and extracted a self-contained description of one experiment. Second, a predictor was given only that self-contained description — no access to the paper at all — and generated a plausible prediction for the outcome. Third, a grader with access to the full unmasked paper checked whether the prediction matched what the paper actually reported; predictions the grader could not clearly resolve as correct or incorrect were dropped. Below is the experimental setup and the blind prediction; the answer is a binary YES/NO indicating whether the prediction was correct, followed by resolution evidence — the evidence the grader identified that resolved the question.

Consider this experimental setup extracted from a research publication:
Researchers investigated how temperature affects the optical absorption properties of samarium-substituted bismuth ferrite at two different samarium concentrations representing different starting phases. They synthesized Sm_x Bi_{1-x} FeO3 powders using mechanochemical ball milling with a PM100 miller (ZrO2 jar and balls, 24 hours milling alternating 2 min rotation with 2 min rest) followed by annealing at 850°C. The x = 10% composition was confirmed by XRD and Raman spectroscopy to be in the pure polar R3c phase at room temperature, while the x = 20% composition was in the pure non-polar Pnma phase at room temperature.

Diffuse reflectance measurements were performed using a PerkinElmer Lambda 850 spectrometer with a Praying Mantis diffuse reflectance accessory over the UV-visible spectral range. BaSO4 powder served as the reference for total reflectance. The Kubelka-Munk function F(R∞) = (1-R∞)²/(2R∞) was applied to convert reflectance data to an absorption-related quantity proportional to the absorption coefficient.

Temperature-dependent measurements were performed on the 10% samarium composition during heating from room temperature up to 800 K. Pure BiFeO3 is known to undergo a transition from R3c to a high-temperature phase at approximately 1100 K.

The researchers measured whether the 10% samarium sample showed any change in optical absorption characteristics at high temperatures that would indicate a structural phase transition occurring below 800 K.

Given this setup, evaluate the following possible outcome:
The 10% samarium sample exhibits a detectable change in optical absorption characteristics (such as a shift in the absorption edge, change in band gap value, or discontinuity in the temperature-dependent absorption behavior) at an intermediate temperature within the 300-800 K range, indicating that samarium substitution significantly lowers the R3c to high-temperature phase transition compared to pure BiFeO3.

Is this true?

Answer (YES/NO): YES